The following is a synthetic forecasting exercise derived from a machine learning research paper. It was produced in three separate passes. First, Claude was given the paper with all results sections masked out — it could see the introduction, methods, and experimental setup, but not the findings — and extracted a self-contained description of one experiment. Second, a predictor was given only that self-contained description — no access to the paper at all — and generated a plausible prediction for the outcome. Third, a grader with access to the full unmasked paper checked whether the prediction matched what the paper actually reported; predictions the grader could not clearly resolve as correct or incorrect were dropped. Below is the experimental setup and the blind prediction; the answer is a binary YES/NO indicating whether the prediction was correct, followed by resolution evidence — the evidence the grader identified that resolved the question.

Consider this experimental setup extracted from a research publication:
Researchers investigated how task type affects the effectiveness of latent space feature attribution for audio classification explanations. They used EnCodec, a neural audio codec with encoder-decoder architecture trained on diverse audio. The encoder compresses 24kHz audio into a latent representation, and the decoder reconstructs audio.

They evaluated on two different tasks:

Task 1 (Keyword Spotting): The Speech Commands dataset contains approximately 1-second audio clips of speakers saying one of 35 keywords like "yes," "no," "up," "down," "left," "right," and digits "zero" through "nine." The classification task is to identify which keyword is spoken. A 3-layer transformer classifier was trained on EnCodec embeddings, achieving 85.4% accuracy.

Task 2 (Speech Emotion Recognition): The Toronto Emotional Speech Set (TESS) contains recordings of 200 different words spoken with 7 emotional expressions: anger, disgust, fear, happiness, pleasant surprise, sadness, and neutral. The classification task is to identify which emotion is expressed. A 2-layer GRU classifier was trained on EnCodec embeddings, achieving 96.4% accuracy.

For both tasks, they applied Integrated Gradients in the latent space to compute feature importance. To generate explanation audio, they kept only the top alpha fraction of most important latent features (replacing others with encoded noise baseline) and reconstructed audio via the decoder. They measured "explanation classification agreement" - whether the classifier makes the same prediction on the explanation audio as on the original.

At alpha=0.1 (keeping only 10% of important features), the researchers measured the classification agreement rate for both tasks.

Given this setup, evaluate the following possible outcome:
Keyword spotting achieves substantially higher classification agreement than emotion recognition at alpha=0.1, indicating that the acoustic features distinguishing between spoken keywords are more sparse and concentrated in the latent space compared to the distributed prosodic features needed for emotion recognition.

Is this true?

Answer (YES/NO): YES